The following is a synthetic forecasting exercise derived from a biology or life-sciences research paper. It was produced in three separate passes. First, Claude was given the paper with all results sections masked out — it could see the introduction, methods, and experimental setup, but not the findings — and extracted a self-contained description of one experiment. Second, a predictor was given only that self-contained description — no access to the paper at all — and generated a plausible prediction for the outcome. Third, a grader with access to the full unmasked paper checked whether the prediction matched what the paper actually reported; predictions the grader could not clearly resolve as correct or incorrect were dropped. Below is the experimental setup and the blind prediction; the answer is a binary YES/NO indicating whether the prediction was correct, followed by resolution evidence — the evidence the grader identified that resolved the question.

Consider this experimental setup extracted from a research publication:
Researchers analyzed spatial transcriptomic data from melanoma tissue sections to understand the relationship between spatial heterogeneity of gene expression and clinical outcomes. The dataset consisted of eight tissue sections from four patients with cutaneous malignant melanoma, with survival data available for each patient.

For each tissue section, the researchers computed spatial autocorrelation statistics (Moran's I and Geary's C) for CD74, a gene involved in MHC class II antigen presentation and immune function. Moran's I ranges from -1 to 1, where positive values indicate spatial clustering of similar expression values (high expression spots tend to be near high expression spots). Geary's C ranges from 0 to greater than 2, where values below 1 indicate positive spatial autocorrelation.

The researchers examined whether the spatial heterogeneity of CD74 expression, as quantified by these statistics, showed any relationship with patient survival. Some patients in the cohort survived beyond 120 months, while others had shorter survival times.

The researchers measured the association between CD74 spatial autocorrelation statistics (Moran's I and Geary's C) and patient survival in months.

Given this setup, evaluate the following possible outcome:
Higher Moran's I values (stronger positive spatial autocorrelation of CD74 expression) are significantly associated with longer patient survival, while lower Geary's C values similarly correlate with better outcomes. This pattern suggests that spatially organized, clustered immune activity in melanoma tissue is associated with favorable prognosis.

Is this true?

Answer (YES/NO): YES